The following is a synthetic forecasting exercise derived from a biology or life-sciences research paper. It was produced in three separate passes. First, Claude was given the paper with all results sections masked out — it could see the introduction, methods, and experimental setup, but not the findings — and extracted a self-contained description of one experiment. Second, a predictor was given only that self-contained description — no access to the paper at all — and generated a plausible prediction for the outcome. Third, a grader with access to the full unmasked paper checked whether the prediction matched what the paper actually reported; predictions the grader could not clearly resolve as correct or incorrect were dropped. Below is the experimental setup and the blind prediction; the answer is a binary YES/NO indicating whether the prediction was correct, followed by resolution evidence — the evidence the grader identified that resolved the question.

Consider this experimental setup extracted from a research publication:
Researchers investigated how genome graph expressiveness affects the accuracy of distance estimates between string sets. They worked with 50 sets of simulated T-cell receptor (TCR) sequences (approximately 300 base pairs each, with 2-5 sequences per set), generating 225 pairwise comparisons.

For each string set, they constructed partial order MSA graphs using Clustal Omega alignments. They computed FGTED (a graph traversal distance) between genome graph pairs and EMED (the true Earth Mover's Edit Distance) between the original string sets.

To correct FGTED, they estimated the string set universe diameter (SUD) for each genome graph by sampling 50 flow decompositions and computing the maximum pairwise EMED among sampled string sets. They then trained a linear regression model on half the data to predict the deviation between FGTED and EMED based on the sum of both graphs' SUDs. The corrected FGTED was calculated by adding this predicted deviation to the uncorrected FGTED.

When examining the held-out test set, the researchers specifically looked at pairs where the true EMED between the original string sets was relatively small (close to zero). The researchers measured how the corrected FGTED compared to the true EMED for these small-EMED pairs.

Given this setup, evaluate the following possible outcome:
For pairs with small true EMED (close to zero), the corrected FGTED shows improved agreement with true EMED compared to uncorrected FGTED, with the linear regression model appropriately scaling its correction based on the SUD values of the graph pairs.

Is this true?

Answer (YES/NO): NO